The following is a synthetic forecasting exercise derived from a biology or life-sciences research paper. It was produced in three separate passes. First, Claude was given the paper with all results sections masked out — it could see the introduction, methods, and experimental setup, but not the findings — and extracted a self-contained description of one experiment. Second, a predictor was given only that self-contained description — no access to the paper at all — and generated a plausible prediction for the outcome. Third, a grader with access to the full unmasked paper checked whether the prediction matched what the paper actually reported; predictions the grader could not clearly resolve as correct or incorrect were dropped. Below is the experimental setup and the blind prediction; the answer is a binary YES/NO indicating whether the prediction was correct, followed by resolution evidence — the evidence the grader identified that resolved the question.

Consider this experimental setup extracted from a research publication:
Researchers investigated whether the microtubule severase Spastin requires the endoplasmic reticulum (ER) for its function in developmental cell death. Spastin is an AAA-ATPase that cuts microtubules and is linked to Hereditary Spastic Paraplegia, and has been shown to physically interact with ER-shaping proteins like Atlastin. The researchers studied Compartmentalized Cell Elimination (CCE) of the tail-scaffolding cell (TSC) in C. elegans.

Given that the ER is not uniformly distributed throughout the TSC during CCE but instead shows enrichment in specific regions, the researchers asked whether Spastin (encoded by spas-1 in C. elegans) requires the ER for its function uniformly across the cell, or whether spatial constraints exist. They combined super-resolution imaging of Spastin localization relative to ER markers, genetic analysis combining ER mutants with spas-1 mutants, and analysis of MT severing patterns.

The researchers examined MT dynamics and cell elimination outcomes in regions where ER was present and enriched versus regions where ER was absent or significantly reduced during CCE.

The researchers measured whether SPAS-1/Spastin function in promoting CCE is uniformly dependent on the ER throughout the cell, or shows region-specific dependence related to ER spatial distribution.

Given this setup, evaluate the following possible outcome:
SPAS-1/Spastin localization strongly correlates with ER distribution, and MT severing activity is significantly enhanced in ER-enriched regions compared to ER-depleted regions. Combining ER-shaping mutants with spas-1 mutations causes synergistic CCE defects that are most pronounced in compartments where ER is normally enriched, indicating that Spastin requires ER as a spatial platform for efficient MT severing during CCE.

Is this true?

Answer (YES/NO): NO